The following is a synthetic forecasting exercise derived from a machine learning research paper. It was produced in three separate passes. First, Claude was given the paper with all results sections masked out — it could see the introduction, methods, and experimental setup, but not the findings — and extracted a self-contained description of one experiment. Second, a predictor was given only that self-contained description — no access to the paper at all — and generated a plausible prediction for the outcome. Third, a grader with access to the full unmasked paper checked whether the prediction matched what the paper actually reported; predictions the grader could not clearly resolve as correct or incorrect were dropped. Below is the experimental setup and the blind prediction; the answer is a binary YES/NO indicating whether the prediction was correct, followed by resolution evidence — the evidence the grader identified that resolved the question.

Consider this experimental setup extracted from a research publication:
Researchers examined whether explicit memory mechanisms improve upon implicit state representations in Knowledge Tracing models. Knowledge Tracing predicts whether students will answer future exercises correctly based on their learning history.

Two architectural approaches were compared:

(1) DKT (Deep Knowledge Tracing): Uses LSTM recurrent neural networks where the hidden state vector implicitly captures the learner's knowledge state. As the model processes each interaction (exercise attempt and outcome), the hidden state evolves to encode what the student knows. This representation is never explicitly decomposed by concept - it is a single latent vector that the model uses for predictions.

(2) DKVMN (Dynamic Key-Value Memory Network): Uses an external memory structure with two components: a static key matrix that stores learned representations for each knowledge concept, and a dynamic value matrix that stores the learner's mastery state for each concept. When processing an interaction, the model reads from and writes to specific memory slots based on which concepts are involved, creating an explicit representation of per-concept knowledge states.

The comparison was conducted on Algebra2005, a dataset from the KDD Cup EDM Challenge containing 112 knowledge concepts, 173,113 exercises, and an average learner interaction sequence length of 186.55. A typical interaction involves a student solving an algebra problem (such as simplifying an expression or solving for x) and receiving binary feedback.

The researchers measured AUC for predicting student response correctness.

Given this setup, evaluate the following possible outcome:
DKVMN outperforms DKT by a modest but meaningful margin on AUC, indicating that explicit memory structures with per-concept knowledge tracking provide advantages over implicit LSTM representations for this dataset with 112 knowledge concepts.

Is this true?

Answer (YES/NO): NO